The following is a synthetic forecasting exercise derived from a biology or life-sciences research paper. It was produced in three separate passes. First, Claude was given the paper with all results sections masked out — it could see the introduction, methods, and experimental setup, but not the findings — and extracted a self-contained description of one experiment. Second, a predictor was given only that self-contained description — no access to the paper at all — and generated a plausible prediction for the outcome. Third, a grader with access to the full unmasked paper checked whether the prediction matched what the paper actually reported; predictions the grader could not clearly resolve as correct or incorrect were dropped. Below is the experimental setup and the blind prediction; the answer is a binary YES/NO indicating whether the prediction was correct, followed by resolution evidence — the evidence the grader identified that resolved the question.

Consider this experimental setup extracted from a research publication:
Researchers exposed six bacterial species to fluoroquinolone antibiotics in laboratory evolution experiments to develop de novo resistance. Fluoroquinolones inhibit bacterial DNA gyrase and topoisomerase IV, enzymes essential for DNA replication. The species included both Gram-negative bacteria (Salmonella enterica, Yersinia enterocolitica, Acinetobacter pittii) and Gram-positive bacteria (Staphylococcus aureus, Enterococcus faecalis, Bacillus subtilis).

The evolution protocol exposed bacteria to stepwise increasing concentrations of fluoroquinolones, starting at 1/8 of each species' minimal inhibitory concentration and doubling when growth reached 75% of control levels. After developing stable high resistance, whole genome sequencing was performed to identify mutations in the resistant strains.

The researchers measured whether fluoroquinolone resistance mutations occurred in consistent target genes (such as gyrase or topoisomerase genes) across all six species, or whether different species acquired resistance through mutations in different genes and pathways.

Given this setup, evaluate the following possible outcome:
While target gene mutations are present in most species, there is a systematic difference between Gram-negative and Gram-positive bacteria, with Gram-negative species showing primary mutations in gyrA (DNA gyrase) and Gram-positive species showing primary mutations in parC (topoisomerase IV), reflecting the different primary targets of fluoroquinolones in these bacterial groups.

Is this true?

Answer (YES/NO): NO